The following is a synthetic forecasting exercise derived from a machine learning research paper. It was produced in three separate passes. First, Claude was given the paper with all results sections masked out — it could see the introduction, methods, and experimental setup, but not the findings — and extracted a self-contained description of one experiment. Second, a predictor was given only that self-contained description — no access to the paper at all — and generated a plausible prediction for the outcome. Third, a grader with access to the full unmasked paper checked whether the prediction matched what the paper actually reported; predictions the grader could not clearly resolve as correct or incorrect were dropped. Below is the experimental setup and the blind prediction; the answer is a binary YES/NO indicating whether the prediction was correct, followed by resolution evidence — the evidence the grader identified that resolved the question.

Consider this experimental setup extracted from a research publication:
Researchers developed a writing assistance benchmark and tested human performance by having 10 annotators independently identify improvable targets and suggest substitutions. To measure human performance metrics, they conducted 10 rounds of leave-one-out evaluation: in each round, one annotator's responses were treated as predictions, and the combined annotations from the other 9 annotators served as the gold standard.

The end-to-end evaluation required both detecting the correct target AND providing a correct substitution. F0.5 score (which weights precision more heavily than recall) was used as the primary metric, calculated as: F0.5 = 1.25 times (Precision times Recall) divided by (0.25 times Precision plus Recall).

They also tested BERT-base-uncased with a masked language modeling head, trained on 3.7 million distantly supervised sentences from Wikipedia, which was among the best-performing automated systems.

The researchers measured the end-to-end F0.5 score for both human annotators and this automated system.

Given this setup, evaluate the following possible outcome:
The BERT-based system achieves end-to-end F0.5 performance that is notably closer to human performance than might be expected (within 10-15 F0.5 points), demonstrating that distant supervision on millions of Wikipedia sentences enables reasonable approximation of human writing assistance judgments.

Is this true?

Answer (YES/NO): NO